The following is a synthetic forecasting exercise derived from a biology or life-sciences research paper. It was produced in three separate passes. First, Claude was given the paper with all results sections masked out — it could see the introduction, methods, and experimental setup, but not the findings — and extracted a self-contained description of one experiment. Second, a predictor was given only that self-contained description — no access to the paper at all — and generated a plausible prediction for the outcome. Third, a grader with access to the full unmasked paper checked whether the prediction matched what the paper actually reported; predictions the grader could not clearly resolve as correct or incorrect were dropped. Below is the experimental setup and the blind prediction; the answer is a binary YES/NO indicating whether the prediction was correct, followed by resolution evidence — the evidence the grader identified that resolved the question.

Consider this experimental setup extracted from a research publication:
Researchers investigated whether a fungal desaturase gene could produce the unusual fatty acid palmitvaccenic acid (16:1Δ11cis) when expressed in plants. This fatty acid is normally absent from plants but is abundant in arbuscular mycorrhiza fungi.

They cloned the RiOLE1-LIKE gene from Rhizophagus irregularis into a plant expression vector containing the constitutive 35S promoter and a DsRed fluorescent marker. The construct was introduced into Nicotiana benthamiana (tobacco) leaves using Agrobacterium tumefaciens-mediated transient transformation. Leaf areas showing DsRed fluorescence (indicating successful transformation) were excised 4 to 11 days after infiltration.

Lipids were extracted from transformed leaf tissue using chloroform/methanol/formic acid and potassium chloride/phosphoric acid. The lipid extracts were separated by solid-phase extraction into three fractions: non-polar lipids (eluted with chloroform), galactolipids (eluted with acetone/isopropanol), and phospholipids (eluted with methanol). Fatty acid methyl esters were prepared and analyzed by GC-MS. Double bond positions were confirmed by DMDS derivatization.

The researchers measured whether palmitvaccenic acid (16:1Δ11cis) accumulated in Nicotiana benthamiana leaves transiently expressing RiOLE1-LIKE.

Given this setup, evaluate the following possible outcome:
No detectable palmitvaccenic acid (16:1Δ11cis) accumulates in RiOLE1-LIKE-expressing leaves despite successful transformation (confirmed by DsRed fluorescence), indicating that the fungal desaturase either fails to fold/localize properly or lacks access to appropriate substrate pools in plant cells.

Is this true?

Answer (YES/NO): NO